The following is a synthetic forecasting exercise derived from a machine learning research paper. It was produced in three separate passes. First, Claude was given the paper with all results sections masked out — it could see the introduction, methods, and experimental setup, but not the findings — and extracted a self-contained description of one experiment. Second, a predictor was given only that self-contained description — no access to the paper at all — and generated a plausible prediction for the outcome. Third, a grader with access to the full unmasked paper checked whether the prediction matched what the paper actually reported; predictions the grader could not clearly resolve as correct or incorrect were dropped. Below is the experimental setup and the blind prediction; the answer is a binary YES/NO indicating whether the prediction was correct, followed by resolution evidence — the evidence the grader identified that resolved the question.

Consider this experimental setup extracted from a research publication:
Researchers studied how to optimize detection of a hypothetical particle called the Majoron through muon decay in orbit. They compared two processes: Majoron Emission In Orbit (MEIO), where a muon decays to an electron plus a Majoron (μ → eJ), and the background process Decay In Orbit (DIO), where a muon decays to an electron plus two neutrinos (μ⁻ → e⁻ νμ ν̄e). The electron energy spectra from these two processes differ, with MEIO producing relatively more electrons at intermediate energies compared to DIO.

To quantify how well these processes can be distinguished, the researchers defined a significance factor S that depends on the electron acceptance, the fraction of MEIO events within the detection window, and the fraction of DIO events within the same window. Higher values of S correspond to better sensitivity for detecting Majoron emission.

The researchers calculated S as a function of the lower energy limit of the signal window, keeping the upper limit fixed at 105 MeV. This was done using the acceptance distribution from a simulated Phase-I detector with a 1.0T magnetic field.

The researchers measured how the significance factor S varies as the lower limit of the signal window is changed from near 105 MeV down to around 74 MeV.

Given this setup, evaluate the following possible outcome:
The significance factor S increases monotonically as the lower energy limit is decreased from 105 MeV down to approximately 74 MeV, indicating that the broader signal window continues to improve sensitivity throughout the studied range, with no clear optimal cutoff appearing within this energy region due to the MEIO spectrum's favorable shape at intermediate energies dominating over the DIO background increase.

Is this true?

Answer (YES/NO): NO